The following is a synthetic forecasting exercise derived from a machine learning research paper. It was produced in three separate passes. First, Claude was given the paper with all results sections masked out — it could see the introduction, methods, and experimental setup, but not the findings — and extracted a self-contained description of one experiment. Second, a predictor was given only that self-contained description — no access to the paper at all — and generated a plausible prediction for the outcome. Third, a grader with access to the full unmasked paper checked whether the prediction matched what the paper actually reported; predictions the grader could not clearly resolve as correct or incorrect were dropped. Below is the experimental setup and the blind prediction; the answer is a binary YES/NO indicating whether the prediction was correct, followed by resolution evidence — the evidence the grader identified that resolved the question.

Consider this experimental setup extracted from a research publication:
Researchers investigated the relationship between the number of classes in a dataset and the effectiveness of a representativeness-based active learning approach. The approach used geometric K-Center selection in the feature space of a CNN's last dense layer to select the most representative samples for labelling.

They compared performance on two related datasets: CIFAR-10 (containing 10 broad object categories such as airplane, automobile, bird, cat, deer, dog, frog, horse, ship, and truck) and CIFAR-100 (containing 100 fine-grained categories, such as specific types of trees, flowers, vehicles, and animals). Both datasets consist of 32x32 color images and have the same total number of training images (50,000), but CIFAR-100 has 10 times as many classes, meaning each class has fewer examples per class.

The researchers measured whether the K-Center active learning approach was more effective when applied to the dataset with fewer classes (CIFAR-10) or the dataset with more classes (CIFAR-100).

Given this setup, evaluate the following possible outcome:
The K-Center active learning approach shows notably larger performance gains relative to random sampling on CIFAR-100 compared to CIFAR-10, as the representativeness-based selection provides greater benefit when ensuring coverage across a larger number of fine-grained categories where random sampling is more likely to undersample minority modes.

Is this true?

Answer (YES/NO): NO